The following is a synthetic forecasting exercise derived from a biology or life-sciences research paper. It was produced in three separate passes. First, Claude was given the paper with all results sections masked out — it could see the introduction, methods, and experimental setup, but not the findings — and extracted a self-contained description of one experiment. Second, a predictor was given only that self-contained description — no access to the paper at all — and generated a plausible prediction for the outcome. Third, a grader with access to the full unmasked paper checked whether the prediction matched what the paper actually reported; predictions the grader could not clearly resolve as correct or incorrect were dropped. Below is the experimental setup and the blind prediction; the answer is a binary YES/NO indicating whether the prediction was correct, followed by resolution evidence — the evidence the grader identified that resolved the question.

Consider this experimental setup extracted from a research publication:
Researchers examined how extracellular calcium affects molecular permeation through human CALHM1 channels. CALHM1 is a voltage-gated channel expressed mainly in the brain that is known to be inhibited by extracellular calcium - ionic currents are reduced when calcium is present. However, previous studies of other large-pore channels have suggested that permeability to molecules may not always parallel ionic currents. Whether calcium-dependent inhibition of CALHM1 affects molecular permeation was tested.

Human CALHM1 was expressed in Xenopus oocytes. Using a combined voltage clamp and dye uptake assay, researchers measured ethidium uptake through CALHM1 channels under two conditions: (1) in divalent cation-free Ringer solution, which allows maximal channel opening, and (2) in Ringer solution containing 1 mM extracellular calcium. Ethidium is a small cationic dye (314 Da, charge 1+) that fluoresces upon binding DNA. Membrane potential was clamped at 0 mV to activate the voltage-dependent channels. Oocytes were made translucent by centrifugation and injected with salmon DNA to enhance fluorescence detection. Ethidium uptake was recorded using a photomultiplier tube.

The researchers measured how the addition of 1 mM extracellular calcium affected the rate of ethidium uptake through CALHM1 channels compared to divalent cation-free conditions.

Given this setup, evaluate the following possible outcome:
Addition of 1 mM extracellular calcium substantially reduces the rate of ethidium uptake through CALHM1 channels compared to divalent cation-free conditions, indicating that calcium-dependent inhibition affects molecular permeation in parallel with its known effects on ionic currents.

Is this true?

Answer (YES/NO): NO